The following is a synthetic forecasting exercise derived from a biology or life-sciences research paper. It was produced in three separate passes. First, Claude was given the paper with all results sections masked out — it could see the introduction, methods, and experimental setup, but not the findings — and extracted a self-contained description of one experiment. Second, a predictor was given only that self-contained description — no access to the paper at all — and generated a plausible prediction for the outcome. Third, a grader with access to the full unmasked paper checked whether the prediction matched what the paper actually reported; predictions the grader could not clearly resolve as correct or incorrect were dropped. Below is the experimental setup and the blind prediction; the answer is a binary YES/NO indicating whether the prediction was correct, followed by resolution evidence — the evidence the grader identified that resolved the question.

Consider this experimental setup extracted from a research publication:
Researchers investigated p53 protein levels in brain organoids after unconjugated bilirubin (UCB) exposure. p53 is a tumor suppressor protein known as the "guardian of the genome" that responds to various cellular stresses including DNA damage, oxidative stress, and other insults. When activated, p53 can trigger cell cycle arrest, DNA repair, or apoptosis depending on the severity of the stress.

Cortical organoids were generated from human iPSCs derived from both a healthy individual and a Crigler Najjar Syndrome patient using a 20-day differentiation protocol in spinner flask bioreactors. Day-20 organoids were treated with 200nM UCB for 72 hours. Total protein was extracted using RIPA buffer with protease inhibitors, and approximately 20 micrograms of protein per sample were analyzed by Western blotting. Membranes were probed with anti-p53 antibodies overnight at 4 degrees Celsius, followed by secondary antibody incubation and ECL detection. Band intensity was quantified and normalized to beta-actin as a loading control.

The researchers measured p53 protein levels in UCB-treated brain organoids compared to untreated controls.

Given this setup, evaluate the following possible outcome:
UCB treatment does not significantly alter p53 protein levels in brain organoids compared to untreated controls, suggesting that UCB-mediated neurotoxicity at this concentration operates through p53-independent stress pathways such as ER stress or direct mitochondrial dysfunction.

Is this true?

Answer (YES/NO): NO